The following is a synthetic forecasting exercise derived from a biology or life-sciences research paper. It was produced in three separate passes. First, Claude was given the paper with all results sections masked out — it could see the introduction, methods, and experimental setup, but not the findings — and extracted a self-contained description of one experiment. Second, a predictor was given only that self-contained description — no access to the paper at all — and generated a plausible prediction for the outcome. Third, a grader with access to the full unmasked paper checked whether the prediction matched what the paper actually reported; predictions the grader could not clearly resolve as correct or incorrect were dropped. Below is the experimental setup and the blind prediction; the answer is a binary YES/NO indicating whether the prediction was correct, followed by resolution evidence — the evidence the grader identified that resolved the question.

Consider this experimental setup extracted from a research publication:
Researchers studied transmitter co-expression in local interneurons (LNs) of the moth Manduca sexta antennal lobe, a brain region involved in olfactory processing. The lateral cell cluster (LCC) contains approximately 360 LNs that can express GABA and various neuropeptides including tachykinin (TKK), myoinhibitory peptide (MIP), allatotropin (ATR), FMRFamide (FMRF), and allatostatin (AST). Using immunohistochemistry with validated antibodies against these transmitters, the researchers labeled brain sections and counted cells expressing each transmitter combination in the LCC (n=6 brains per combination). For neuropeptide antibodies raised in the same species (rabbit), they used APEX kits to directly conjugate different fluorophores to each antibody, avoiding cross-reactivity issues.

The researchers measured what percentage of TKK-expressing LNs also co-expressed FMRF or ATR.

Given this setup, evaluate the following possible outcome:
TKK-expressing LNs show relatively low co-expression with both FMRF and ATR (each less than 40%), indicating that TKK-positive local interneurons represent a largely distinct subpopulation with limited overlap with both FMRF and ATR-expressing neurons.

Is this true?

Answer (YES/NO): NO